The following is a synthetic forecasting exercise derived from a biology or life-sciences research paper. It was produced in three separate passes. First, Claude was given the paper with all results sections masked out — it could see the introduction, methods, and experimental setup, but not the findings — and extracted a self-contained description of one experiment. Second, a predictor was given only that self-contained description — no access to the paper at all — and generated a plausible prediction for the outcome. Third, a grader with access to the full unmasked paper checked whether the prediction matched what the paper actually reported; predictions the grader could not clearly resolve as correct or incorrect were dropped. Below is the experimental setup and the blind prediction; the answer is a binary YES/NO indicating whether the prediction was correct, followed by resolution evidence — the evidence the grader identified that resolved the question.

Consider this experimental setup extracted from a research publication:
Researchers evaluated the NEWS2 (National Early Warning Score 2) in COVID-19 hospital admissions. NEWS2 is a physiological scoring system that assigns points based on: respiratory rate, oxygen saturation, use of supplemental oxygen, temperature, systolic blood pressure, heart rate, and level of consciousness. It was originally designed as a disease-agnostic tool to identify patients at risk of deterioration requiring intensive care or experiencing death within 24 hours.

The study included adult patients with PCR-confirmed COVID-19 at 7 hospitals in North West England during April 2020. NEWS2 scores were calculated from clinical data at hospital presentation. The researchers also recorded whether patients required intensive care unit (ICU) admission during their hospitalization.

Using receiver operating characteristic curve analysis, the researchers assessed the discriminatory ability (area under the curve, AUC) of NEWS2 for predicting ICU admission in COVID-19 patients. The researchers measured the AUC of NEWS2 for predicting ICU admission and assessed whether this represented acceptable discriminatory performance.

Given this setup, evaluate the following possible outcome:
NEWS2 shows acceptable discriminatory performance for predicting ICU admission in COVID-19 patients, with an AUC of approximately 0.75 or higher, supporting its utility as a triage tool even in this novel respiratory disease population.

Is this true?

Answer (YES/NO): NO